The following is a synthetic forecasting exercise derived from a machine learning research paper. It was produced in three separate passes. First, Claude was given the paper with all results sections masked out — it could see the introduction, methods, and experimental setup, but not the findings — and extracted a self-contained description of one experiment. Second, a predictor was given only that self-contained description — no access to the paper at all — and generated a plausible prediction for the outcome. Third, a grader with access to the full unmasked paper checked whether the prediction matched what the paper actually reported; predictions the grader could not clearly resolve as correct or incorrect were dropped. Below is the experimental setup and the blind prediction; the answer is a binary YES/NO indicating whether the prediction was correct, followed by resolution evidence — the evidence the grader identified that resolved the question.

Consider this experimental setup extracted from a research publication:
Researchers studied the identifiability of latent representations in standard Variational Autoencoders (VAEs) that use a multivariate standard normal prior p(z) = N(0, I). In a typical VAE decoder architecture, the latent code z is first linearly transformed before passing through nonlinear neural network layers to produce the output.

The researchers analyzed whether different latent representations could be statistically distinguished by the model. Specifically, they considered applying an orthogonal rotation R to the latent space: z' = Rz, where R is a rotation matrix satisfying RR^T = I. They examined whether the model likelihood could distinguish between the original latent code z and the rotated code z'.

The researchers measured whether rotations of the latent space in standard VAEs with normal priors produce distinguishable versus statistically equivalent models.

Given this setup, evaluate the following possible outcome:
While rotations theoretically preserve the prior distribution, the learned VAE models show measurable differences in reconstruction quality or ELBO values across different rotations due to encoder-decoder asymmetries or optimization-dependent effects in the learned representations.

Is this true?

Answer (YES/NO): NO